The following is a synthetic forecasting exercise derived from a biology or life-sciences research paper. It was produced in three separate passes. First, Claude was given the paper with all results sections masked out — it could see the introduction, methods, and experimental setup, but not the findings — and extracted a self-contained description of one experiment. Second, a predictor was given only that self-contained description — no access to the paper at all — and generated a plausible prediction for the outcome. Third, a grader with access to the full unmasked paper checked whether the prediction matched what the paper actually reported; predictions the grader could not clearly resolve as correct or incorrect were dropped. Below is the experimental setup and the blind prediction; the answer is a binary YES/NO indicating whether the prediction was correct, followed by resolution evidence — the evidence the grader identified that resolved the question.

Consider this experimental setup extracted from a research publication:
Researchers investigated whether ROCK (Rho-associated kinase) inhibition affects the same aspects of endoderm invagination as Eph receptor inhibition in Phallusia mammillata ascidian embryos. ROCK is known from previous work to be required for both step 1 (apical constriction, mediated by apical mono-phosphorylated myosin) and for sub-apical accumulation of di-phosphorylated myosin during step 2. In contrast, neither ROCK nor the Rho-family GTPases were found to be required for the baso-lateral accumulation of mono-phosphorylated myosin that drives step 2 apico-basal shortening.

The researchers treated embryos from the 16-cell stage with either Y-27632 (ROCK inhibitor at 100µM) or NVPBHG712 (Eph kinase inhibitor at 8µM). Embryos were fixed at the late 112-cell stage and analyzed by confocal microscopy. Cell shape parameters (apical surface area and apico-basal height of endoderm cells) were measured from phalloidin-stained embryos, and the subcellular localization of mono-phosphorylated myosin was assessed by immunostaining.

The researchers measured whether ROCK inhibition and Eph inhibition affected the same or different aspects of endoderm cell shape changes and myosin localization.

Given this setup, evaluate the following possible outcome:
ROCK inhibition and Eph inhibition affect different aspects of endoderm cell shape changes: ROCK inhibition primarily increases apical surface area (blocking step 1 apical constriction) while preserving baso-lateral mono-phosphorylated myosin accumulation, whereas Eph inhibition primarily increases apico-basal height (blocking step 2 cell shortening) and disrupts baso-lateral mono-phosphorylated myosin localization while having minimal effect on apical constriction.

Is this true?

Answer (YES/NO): YES